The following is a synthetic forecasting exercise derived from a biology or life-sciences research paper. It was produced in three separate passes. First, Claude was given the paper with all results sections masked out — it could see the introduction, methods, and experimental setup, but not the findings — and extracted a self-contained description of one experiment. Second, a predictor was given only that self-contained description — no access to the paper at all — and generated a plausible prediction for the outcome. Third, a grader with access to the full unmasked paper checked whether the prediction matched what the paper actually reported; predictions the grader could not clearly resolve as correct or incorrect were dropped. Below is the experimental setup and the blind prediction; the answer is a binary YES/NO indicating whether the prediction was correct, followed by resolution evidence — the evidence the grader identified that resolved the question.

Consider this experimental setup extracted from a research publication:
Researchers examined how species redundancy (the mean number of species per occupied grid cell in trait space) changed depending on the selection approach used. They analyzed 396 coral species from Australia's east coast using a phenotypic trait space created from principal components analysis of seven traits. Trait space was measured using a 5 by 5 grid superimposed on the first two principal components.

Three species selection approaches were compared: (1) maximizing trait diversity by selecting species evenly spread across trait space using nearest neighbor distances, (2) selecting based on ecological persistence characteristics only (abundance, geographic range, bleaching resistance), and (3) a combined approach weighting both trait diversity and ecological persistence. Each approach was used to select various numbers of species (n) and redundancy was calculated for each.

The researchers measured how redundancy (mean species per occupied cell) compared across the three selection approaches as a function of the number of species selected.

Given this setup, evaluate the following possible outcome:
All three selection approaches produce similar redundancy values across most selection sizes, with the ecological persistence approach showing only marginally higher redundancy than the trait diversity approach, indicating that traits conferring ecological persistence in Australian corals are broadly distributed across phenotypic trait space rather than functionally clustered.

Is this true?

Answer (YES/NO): NO